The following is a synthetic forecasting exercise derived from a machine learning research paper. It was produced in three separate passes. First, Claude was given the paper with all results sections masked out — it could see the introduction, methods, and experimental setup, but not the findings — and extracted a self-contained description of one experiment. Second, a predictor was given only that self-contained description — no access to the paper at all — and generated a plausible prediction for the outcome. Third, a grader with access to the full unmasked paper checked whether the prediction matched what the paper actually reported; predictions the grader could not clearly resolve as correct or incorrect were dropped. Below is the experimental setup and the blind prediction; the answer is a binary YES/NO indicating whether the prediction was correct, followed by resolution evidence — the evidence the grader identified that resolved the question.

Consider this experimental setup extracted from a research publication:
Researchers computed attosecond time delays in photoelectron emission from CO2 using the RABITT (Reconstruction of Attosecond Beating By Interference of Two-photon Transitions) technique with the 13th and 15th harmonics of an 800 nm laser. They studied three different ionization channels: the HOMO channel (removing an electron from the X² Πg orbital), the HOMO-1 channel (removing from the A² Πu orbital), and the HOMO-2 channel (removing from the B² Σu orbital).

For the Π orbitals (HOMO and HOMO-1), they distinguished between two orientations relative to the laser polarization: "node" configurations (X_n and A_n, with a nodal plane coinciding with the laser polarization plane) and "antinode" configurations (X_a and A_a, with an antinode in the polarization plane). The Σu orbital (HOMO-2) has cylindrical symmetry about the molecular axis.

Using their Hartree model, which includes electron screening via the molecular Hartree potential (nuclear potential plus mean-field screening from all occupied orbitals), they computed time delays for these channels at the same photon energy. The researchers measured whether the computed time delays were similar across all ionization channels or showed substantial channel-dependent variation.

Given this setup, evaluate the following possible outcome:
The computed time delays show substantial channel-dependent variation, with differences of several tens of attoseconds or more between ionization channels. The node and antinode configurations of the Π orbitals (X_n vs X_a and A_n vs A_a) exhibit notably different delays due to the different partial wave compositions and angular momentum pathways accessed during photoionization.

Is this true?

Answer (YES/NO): YES